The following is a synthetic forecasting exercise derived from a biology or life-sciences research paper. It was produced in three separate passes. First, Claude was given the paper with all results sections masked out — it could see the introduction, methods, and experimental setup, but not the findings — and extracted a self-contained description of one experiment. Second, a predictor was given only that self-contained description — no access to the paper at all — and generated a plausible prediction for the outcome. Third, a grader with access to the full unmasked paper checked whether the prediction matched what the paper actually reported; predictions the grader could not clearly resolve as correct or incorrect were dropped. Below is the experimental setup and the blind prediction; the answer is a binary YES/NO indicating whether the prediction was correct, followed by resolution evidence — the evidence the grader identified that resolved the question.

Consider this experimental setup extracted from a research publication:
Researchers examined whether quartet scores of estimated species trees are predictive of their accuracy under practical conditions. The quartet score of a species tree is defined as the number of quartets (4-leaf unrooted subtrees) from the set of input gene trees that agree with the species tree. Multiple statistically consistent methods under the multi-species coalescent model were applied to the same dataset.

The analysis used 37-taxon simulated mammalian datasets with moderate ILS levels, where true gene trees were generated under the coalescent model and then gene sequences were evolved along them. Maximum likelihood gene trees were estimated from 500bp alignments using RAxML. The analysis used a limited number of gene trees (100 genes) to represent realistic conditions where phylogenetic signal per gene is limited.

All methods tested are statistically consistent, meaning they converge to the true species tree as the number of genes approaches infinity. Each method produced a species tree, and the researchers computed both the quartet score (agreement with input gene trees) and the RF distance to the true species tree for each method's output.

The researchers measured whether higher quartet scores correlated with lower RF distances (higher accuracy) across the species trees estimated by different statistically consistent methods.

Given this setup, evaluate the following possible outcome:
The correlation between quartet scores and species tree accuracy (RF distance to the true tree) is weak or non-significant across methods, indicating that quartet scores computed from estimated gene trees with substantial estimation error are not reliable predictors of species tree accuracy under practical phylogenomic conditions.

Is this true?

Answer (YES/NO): YES